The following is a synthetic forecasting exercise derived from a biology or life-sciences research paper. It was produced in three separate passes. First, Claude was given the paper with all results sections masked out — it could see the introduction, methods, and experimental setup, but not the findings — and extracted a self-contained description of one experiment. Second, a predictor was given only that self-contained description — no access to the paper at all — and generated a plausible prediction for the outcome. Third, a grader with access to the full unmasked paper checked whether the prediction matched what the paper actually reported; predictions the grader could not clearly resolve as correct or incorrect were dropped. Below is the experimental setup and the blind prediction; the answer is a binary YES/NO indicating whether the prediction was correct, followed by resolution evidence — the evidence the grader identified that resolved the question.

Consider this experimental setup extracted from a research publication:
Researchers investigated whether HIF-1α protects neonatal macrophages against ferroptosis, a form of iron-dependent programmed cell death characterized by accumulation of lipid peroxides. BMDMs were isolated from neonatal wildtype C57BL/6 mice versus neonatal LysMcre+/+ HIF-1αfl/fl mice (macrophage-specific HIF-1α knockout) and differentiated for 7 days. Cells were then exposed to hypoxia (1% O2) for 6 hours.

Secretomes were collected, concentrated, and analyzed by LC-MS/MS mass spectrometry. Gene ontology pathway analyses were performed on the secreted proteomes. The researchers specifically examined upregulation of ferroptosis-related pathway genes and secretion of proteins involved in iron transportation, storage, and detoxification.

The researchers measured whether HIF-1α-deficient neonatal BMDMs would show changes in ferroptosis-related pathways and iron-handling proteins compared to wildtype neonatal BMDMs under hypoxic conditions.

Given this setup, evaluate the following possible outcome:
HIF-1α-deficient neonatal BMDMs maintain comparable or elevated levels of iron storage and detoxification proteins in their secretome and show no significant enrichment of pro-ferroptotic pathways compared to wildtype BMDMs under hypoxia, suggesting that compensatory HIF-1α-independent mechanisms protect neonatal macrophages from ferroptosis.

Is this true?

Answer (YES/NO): NO